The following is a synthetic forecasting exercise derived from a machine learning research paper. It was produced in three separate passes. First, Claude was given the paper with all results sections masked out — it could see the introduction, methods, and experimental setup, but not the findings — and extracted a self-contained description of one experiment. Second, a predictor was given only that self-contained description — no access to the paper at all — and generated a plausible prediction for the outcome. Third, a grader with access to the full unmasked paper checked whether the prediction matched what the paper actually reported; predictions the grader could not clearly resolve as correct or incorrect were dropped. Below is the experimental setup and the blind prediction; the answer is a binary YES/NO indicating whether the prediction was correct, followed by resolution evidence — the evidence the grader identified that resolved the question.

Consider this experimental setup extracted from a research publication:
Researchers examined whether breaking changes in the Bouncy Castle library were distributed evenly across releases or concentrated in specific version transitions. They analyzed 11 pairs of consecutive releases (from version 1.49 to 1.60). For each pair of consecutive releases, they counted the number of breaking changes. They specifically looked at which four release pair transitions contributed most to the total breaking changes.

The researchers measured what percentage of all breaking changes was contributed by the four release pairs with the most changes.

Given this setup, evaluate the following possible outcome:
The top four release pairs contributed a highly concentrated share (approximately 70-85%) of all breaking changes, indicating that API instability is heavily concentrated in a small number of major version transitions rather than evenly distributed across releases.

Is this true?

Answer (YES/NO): YES